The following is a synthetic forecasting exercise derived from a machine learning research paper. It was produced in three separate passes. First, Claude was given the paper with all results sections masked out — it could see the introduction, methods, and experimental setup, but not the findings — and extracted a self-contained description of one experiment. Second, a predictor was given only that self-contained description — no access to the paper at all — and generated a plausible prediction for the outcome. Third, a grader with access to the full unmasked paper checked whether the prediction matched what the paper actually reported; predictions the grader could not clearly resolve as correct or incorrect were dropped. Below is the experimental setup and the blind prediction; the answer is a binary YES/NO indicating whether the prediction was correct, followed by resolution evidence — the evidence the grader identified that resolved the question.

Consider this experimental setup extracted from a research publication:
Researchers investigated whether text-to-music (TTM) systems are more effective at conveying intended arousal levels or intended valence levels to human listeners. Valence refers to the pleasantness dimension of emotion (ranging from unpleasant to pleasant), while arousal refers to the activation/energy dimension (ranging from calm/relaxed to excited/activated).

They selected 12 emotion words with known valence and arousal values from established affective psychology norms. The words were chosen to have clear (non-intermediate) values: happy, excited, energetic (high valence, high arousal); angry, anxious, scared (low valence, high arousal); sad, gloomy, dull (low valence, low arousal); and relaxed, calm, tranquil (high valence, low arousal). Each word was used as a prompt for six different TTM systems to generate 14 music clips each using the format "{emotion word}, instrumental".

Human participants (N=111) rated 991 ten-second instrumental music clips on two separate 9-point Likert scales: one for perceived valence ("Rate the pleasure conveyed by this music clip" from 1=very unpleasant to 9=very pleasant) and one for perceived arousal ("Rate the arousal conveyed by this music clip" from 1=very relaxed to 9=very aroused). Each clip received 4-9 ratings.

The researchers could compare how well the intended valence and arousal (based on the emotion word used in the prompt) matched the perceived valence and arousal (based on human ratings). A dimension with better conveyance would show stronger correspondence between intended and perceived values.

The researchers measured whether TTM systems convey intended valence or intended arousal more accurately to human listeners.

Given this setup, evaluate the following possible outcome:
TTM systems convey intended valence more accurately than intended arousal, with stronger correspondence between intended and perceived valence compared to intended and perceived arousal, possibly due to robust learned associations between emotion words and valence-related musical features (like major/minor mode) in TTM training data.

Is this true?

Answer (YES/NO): NO